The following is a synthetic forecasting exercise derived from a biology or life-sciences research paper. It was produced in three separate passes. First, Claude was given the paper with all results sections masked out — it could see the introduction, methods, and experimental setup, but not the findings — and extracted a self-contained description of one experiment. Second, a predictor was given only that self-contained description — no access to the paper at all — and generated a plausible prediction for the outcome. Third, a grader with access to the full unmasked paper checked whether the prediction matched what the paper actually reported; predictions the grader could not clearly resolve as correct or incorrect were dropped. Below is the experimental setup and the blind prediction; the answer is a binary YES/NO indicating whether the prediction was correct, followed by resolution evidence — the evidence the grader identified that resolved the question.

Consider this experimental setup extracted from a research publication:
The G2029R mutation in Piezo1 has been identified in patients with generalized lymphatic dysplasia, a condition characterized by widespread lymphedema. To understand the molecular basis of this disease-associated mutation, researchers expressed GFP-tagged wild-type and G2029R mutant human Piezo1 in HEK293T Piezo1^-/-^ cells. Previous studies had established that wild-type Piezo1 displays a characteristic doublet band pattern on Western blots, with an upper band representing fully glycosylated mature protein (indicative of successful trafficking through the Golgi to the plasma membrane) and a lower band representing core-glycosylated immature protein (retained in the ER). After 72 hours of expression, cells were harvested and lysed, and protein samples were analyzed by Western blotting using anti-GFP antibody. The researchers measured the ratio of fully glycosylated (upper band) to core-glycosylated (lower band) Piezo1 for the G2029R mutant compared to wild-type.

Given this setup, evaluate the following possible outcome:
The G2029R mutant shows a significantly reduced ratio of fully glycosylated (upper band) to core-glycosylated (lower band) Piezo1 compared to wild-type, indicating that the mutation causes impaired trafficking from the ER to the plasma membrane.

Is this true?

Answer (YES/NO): YES